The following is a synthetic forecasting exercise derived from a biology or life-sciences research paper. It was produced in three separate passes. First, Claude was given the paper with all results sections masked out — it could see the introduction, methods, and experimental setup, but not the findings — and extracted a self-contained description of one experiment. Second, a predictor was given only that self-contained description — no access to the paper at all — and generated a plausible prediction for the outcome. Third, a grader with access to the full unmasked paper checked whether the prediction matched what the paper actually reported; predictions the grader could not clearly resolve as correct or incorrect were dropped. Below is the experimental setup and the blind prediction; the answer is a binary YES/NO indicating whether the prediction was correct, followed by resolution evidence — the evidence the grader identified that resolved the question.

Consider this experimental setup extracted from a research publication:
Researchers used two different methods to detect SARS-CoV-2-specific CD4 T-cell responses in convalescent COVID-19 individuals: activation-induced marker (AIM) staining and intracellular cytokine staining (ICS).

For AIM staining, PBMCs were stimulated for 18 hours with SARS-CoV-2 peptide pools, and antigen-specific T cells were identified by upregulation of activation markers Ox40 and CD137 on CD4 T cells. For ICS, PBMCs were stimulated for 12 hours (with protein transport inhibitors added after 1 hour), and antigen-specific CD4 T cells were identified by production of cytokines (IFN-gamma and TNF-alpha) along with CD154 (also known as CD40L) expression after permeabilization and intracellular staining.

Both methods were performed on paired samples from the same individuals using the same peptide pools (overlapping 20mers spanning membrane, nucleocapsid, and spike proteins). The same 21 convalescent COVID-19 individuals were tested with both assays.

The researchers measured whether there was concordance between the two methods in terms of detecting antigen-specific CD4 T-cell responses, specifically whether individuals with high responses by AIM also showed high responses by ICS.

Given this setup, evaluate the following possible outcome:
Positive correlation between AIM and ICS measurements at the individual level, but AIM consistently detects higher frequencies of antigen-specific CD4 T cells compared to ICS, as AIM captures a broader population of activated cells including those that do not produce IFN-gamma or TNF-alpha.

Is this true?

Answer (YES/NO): YES